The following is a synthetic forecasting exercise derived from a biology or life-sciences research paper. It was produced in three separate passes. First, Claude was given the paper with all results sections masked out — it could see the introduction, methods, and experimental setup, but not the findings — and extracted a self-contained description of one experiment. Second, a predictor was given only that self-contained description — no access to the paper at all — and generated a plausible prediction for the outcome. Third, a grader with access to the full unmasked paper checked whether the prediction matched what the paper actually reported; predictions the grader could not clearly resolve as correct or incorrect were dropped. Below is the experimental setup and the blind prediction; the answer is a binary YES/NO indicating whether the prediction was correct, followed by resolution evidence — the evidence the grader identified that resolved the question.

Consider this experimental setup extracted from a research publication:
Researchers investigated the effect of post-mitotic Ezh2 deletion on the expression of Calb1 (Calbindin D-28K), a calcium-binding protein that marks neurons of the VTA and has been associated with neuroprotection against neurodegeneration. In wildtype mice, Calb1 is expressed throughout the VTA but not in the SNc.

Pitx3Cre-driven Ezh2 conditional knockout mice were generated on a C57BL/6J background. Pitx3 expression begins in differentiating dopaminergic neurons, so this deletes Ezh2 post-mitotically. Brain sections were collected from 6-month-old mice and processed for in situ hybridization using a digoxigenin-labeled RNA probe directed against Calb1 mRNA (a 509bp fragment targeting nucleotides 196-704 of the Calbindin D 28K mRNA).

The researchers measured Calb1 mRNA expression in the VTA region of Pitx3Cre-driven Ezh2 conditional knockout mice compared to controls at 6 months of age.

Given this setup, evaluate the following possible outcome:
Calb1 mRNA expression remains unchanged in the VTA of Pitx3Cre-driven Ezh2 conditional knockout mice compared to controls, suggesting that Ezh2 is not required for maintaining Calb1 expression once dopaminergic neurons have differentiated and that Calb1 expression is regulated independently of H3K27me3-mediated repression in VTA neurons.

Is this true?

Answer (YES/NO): NO